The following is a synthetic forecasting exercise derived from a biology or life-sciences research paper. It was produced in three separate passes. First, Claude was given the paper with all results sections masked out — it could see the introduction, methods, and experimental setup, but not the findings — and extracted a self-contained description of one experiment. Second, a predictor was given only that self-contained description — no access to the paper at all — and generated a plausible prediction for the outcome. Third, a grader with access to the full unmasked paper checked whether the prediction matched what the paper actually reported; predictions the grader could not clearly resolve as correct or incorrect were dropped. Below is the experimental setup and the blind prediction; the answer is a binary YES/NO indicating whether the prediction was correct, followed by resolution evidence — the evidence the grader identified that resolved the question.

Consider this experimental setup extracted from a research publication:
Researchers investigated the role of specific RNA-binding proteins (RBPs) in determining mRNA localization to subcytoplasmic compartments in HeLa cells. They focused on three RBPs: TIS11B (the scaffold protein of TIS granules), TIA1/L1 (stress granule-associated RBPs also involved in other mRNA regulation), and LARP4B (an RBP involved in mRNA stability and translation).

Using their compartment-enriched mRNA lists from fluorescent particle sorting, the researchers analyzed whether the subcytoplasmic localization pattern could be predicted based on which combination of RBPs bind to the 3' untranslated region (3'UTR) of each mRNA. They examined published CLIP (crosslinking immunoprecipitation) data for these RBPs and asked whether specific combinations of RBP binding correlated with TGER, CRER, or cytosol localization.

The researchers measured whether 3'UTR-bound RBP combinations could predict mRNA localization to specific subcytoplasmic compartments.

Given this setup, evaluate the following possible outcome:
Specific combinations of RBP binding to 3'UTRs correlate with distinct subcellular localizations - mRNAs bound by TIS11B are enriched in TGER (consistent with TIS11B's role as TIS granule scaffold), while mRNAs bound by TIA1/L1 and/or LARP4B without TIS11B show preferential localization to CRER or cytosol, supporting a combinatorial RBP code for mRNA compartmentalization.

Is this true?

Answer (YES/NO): YES